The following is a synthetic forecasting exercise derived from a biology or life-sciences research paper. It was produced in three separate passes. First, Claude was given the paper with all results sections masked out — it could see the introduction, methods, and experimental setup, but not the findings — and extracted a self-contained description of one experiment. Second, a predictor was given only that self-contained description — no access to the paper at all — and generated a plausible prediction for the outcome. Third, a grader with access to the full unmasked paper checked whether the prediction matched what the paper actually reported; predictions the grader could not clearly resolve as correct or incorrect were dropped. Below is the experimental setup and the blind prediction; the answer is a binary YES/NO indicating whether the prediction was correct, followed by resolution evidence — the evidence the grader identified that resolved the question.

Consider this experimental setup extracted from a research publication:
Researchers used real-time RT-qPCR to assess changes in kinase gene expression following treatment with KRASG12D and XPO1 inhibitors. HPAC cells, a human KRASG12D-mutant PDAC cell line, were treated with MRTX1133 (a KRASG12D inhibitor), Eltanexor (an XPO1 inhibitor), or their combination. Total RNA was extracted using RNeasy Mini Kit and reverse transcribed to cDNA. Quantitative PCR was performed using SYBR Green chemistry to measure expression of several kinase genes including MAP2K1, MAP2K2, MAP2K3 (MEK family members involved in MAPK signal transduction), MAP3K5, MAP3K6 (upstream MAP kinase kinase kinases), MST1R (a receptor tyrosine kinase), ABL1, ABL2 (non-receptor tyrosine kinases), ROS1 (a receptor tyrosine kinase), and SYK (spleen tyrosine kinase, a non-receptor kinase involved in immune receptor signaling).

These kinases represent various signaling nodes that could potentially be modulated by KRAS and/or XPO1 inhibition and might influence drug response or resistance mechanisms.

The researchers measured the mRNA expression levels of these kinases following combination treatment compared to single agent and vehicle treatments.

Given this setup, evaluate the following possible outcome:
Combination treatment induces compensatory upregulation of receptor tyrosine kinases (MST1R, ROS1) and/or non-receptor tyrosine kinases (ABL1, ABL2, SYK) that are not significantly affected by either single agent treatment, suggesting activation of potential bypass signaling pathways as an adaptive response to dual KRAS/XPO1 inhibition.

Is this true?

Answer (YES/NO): NO